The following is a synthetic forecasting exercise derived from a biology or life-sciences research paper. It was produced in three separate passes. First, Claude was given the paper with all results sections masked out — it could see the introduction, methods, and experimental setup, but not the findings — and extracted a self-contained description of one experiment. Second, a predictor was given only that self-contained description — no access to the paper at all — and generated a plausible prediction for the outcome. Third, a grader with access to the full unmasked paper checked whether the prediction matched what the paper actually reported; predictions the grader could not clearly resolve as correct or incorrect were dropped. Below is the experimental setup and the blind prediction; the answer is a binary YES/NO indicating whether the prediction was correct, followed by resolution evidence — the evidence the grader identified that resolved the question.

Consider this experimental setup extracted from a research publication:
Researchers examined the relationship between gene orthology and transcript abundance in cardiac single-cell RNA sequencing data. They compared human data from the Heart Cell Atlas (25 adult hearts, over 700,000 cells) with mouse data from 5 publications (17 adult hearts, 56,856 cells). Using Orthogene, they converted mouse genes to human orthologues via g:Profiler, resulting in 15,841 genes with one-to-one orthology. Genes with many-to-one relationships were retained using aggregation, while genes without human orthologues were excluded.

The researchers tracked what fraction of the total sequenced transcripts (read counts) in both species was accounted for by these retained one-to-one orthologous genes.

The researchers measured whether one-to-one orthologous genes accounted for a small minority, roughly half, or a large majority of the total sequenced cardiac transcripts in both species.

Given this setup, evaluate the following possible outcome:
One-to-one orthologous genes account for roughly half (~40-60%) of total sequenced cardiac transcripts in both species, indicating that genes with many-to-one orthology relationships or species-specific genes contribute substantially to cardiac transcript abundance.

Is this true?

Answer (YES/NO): NO